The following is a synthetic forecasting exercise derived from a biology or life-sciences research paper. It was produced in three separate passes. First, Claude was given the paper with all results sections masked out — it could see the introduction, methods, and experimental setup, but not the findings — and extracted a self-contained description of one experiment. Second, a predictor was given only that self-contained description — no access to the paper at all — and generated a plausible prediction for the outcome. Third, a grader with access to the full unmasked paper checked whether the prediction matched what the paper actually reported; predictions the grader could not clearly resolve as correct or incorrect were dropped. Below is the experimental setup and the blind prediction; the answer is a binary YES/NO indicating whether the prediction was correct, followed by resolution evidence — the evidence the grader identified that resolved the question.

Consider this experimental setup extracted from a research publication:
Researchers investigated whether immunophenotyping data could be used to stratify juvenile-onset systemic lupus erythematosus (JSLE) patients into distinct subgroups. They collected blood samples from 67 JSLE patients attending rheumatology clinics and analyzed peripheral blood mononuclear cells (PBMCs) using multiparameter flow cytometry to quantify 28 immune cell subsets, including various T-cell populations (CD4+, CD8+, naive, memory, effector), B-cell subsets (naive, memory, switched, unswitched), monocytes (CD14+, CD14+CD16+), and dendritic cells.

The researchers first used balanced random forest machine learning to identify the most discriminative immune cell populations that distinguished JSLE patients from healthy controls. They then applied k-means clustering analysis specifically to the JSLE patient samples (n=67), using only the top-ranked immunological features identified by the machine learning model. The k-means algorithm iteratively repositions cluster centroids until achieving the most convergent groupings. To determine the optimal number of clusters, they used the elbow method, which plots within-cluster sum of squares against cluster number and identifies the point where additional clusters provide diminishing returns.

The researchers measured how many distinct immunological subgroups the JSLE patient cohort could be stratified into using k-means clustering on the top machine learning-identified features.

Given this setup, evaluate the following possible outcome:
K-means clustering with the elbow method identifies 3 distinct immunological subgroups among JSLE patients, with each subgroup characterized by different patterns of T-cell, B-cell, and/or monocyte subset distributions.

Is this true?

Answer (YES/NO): NO